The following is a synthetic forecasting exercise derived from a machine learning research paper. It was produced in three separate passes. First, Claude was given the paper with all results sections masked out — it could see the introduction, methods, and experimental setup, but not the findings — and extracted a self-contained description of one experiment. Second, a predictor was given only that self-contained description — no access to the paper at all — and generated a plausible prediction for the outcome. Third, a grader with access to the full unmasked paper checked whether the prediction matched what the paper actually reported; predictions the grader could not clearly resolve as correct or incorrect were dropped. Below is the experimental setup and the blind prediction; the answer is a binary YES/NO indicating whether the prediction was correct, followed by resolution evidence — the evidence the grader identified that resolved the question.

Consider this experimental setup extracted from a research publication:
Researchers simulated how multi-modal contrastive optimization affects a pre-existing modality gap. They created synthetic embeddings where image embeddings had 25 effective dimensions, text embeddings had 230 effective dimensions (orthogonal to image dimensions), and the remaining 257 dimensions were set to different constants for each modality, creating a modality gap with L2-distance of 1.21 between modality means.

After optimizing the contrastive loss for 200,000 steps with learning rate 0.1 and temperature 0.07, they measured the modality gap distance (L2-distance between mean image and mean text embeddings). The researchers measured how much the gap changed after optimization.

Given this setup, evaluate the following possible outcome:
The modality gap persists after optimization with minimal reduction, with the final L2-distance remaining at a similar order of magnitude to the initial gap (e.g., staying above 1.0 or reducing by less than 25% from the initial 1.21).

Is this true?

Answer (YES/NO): YES